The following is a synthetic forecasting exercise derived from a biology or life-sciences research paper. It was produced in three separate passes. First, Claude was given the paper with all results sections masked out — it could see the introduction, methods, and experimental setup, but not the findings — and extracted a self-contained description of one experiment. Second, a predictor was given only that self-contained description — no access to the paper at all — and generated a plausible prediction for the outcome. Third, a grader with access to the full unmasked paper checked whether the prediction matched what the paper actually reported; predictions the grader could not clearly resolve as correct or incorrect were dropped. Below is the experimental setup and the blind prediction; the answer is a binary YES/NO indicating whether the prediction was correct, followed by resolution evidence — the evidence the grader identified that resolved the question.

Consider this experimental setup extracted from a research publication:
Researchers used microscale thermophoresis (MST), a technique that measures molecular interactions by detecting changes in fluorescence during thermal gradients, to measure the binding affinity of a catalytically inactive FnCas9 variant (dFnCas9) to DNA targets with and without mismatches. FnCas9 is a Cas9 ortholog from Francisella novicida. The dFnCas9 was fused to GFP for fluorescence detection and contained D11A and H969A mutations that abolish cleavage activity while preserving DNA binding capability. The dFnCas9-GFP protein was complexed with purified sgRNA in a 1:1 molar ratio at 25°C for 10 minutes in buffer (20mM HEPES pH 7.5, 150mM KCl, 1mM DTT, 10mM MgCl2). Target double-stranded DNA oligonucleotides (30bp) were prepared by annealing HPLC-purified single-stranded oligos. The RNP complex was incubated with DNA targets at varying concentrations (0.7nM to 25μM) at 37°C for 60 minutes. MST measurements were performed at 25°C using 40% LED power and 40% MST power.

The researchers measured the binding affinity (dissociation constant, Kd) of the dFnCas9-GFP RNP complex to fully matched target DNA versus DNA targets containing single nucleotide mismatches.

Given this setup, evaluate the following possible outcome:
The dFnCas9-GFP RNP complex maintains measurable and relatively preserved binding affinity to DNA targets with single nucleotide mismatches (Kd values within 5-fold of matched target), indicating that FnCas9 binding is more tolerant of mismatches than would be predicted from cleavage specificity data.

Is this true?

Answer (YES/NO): NO